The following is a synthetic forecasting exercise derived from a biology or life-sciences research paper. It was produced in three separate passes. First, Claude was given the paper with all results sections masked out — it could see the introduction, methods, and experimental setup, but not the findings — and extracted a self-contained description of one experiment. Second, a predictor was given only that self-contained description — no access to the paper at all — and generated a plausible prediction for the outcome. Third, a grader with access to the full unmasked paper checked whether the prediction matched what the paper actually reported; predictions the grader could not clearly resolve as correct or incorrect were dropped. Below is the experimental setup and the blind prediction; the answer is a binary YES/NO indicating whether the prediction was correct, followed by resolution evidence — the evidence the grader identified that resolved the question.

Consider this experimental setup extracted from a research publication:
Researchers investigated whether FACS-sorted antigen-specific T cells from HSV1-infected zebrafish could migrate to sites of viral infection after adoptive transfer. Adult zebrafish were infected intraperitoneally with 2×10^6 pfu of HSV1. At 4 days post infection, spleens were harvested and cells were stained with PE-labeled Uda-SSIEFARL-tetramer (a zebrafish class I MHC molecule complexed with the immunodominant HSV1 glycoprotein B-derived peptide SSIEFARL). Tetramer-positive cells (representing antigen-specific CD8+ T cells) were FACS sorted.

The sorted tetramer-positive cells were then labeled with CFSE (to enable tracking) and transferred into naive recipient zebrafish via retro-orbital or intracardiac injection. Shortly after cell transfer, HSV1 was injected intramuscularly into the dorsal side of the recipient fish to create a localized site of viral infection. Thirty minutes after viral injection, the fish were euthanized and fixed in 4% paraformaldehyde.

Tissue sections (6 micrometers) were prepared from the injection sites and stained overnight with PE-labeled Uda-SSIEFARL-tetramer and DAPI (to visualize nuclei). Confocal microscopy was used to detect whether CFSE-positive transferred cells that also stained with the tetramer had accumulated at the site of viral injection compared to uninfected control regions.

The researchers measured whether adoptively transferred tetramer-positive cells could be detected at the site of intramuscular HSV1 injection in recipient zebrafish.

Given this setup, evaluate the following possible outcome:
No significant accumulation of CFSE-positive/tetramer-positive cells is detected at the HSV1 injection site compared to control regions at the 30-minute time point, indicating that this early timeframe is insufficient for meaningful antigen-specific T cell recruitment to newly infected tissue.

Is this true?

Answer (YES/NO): NO